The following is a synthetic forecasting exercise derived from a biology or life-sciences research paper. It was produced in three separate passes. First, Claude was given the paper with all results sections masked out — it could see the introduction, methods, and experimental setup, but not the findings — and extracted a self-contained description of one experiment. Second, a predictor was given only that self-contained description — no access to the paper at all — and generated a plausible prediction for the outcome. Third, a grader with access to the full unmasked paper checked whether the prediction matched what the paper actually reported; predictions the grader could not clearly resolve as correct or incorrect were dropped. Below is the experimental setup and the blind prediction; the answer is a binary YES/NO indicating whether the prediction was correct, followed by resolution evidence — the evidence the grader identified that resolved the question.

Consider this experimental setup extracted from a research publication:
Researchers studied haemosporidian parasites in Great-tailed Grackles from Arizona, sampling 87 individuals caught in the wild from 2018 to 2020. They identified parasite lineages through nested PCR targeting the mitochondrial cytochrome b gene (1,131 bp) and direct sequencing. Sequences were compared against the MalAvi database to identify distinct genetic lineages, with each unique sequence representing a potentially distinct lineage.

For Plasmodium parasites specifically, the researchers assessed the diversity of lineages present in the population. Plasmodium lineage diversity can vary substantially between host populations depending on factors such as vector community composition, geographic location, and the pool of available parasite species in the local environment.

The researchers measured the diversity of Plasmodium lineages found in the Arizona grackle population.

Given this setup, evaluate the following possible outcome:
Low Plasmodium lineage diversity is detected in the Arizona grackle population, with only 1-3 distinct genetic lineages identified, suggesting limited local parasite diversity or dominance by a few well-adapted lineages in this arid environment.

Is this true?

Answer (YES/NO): NO